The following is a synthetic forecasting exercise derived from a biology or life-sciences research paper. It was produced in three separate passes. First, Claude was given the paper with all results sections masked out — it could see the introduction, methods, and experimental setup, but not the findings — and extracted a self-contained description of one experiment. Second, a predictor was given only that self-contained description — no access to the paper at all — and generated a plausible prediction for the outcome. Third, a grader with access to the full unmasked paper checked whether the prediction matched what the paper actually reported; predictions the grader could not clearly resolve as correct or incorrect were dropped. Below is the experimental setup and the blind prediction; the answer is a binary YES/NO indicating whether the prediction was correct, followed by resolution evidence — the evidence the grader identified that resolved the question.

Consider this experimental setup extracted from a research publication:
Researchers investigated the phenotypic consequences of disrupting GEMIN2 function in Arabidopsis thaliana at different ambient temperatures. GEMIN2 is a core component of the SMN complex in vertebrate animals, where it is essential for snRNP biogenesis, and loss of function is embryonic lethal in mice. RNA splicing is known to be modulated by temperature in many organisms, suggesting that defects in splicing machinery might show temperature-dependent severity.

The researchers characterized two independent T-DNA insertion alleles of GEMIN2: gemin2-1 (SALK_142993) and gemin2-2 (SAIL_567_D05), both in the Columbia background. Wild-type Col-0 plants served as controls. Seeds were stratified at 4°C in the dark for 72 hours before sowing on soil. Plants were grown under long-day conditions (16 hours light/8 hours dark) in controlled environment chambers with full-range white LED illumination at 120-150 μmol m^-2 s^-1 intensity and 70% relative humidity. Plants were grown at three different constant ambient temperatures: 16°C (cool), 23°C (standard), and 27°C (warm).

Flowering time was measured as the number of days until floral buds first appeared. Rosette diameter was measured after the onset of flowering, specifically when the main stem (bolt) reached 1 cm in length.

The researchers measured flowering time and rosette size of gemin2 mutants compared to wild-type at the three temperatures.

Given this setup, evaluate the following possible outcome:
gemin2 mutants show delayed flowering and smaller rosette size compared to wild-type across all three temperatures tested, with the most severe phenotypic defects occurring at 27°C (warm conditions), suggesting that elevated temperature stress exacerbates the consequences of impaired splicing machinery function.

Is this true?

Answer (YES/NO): NO